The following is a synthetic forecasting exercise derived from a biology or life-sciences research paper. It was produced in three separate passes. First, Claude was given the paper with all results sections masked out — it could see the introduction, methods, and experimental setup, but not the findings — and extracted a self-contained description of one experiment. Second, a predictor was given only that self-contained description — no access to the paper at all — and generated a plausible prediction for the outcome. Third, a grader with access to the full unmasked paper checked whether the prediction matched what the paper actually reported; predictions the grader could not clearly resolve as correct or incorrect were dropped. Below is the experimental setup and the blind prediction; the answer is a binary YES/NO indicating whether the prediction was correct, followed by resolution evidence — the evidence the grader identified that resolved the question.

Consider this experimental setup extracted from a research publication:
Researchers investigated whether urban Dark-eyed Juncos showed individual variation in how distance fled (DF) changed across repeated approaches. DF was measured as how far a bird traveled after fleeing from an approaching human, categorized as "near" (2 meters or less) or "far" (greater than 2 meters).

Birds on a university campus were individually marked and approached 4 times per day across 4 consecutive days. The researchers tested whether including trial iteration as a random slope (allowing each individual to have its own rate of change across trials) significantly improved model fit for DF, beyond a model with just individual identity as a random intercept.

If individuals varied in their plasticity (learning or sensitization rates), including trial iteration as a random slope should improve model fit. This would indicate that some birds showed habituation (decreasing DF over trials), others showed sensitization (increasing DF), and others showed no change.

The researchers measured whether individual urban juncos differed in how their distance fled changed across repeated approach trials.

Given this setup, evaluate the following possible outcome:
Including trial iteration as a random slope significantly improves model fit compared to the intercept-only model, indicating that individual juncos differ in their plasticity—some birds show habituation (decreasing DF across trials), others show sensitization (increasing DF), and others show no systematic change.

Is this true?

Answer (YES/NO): NO